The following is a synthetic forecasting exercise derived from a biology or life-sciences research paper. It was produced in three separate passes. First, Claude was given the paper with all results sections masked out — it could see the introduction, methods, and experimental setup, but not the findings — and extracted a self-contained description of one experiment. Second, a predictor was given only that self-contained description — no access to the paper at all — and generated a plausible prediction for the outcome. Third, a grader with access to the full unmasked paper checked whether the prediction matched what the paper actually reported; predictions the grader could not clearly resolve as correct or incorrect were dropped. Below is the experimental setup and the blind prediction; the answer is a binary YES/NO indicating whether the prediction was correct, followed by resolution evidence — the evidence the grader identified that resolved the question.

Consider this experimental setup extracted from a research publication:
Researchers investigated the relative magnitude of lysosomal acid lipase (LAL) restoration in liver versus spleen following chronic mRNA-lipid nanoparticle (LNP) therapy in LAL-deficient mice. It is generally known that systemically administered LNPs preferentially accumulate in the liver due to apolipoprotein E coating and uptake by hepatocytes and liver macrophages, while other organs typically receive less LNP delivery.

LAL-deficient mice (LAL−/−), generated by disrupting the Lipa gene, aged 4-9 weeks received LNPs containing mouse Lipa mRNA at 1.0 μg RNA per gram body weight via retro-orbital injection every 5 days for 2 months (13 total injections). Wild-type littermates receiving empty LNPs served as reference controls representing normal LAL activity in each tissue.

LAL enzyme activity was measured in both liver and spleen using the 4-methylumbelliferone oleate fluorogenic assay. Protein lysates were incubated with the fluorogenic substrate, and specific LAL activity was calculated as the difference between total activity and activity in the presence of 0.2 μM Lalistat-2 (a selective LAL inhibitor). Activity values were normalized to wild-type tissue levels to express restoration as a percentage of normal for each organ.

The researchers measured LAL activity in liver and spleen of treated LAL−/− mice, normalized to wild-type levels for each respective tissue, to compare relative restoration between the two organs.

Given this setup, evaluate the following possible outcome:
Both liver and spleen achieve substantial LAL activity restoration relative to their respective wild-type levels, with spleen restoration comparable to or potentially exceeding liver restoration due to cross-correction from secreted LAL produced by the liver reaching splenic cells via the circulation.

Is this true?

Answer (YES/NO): NO